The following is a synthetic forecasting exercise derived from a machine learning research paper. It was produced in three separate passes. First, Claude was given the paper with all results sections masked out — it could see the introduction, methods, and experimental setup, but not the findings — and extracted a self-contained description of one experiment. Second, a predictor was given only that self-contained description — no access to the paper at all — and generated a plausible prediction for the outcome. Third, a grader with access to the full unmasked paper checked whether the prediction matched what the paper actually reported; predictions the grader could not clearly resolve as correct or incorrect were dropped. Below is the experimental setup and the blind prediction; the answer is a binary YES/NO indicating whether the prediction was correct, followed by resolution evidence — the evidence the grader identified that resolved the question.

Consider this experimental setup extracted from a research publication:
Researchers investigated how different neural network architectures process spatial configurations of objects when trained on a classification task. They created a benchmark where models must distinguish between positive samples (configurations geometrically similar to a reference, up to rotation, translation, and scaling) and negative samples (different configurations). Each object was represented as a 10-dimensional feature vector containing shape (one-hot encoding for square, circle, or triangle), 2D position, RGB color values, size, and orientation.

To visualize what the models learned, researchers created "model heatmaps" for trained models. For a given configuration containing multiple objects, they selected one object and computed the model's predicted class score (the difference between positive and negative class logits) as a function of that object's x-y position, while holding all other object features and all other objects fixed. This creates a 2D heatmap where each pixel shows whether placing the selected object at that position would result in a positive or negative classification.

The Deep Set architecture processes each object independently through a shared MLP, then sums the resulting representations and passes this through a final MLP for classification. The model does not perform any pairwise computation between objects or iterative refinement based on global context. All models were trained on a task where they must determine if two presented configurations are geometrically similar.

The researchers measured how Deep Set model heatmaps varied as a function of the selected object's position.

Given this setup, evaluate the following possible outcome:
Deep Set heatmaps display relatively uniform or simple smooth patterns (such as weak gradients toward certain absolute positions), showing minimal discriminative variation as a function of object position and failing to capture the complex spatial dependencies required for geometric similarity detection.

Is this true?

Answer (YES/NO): YES